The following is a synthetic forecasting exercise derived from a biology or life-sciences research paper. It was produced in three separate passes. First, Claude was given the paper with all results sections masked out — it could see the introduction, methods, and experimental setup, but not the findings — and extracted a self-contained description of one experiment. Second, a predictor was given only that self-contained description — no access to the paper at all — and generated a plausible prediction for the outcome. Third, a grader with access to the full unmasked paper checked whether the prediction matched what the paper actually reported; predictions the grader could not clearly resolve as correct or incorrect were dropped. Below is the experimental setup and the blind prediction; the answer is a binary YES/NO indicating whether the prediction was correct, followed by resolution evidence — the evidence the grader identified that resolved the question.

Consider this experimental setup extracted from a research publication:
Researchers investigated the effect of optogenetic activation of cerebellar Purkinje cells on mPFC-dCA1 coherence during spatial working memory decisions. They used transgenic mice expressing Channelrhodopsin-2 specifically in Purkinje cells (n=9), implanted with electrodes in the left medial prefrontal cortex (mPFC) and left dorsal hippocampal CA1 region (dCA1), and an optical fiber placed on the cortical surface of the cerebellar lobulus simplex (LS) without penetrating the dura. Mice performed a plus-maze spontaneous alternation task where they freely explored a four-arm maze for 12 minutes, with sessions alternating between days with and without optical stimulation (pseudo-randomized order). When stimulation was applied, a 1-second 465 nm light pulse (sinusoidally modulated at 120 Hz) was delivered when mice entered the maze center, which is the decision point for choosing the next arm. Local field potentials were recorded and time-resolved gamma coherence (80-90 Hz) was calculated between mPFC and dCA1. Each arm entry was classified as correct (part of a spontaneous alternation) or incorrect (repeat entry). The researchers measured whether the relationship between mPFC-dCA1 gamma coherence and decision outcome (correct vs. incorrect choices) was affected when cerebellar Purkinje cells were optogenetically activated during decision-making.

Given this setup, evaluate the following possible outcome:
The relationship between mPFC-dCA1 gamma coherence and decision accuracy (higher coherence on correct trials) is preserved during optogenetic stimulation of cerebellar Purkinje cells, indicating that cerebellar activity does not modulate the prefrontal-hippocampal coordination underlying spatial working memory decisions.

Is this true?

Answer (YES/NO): NO